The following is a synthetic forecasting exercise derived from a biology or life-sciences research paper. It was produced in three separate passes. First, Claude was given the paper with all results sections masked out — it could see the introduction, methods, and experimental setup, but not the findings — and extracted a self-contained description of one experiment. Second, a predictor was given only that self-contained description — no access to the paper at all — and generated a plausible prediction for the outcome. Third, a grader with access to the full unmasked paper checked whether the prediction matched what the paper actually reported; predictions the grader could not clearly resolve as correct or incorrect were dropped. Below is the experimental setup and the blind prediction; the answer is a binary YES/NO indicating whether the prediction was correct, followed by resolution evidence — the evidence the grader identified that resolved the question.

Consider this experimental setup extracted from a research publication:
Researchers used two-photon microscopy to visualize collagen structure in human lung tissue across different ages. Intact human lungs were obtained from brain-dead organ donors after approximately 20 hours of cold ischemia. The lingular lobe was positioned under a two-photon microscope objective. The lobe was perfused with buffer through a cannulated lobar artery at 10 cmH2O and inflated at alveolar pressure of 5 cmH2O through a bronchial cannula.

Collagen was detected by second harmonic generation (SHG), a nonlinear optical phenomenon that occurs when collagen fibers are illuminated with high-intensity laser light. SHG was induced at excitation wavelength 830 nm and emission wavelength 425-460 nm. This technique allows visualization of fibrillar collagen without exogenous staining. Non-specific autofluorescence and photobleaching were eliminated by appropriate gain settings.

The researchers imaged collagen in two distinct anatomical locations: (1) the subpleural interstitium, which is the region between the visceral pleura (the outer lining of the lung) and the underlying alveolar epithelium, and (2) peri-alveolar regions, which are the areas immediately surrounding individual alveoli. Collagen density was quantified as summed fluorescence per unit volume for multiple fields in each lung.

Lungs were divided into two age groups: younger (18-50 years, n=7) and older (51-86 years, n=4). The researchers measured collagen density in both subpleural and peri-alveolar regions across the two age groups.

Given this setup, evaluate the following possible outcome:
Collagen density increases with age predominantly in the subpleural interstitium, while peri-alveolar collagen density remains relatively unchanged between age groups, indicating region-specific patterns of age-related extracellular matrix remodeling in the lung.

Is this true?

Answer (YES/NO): NO